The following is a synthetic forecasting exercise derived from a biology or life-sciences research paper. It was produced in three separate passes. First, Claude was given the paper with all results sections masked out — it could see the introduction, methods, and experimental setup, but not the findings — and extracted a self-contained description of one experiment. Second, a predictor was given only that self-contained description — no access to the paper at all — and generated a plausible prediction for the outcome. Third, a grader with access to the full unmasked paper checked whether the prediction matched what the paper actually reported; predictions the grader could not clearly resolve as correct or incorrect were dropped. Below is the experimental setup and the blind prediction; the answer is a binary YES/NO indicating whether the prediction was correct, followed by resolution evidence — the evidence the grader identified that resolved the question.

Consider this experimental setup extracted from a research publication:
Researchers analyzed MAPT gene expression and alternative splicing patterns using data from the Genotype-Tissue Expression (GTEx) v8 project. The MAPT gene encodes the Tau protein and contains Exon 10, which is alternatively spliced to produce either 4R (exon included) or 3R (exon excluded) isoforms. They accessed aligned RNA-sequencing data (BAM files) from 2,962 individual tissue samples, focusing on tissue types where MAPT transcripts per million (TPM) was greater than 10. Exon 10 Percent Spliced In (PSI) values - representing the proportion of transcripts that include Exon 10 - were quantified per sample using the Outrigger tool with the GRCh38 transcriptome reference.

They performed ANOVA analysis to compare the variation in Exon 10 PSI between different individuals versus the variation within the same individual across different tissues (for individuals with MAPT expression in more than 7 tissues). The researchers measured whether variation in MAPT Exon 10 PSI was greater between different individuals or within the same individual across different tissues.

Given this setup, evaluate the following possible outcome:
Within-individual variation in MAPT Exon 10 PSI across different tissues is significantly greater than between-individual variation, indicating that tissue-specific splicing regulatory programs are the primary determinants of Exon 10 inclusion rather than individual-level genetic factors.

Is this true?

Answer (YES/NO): NO